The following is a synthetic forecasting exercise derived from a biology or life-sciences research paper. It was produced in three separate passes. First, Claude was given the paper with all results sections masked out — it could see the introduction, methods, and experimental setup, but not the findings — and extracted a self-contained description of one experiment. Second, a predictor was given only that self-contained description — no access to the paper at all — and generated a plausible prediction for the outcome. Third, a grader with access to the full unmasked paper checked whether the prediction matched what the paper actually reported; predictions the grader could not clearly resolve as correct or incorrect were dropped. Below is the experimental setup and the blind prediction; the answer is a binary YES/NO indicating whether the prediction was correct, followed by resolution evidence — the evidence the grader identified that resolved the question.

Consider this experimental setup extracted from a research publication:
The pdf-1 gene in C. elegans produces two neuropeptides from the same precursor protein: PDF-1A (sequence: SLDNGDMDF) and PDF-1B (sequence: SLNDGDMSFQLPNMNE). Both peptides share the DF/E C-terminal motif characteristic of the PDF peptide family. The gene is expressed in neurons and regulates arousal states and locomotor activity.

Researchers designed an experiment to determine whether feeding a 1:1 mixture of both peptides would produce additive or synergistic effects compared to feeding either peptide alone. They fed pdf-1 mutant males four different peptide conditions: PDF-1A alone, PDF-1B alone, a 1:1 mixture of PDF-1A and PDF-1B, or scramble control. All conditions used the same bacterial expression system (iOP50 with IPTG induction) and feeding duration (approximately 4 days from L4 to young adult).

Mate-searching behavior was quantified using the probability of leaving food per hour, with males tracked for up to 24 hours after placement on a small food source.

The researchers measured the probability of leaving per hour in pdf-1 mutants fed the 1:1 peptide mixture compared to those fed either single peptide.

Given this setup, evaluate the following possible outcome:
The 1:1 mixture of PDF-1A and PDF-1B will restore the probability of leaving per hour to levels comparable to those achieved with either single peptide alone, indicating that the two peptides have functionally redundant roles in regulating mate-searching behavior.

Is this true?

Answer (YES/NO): NO